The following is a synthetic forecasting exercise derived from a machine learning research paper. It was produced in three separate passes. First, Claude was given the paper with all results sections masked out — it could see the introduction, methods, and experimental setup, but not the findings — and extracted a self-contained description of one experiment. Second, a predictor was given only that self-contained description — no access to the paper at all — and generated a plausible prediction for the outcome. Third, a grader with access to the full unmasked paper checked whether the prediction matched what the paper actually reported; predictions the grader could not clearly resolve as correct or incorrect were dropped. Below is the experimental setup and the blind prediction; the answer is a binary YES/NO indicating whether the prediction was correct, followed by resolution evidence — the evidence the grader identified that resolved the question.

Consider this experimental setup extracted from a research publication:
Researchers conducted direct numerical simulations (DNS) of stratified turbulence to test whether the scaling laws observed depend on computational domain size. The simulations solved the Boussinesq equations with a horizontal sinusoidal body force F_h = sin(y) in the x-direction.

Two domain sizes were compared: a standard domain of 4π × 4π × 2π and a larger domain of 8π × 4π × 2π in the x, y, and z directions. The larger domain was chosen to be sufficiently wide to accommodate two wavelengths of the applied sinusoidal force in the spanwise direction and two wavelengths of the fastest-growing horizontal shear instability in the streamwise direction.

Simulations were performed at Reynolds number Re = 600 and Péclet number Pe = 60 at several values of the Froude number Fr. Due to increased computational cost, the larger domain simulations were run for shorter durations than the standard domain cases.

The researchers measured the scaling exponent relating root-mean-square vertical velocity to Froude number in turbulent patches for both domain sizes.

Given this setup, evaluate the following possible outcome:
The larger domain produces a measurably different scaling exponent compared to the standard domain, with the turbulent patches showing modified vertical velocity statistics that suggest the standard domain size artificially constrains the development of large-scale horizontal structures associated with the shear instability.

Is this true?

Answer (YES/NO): NO